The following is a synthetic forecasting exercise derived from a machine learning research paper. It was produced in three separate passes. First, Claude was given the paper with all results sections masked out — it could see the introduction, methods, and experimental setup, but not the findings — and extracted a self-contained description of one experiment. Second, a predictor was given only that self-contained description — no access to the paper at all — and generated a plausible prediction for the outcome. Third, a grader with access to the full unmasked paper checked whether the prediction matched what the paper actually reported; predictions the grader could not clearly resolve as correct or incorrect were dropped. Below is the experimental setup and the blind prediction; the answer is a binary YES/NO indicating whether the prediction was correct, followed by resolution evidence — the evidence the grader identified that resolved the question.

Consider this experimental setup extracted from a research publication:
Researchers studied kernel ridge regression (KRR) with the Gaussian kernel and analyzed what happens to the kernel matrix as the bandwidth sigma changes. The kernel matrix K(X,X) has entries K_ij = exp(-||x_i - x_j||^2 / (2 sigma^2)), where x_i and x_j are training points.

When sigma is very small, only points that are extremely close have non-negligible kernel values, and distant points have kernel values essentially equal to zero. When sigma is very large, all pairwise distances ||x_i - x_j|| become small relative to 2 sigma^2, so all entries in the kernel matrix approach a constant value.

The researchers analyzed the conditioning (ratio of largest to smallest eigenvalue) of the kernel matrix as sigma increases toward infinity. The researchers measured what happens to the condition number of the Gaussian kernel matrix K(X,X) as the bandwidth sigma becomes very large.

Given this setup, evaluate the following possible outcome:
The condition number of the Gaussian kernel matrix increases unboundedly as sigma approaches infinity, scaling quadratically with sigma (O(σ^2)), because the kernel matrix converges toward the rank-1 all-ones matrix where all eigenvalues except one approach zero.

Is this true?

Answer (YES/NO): NO